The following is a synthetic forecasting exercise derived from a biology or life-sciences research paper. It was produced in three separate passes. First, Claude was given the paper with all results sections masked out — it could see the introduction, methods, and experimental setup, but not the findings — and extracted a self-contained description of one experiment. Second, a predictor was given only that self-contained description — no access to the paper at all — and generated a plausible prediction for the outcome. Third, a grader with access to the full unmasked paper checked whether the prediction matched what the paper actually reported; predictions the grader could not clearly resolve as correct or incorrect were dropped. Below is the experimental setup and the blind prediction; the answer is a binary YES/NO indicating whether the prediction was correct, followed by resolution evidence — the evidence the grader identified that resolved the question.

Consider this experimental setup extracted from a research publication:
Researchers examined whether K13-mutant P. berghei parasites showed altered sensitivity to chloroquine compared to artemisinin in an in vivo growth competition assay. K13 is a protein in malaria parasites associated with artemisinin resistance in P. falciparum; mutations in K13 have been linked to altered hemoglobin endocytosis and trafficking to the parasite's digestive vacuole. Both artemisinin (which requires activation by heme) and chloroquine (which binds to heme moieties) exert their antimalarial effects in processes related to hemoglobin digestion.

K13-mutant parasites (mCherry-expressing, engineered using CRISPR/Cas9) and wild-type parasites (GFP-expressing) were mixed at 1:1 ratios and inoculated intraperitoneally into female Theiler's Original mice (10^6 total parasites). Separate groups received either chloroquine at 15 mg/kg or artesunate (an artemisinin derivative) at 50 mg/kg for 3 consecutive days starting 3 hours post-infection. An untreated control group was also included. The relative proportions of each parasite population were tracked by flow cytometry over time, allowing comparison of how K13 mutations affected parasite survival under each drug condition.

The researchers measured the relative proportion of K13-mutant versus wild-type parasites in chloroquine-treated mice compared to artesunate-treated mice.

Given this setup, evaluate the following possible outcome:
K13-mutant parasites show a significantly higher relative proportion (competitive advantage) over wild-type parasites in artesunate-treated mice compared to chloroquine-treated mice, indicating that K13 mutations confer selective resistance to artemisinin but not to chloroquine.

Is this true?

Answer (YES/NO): NO